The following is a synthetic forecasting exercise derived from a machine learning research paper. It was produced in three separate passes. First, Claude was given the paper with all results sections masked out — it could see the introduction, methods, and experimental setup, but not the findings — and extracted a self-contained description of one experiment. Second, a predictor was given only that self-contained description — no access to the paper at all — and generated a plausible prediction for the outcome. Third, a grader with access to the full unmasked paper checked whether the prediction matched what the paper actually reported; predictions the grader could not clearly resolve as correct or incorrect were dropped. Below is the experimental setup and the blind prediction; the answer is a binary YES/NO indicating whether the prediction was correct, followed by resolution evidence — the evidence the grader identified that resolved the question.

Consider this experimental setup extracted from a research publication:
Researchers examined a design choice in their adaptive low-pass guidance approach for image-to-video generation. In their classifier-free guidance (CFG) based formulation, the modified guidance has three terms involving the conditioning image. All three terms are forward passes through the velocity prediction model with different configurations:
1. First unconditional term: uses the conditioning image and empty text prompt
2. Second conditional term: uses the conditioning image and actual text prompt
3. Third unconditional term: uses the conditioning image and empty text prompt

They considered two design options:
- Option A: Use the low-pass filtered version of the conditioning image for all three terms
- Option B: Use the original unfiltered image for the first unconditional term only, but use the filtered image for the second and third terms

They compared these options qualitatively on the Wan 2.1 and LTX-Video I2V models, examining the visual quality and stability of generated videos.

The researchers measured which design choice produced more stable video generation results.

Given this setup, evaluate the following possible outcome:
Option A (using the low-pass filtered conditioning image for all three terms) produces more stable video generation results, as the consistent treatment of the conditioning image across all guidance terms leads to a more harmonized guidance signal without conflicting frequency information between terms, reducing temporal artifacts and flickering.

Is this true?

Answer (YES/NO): NO